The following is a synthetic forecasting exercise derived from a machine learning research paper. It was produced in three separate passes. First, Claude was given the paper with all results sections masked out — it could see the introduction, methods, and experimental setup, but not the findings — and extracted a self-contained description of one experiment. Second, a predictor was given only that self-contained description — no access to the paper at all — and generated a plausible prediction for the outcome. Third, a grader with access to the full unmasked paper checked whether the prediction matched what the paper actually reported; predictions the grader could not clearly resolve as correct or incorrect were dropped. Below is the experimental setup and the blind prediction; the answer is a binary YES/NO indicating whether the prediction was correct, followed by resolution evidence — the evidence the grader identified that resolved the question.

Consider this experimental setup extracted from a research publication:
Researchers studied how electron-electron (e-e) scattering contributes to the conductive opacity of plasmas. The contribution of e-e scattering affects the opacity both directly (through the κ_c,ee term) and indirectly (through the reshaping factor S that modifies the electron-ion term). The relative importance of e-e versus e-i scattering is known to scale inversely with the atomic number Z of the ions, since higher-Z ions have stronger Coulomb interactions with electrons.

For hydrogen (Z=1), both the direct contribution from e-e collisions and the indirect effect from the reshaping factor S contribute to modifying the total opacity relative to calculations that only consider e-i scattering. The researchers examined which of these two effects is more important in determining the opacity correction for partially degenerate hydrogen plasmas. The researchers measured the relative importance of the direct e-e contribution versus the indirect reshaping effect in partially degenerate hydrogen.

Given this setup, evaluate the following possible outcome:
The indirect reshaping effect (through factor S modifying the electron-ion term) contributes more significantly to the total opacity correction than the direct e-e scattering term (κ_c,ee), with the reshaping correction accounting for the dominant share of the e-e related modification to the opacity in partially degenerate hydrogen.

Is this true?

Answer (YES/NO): NO